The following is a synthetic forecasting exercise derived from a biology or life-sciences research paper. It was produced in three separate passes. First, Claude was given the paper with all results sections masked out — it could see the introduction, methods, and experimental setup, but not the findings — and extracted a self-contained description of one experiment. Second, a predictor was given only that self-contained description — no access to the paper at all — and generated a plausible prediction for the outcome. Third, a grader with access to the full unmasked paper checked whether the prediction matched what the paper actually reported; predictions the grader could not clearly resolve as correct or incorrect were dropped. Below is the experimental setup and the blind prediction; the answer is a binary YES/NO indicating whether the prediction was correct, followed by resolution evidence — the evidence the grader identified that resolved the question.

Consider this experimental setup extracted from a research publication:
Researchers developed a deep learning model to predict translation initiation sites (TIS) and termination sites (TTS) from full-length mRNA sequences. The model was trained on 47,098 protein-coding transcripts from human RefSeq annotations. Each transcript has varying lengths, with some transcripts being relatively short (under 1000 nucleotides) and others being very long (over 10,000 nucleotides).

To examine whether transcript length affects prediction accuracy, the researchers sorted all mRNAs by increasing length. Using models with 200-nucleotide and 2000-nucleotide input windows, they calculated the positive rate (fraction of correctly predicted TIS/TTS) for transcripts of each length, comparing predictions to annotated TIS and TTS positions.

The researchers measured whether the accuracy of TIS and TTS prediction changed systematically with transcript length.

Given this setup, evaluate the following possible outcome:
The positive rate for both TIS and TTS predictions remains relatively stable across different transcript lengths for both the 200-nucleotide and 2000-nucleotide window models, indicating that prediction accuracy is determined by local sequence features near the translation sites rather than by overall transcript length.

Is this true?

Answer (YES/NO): NO